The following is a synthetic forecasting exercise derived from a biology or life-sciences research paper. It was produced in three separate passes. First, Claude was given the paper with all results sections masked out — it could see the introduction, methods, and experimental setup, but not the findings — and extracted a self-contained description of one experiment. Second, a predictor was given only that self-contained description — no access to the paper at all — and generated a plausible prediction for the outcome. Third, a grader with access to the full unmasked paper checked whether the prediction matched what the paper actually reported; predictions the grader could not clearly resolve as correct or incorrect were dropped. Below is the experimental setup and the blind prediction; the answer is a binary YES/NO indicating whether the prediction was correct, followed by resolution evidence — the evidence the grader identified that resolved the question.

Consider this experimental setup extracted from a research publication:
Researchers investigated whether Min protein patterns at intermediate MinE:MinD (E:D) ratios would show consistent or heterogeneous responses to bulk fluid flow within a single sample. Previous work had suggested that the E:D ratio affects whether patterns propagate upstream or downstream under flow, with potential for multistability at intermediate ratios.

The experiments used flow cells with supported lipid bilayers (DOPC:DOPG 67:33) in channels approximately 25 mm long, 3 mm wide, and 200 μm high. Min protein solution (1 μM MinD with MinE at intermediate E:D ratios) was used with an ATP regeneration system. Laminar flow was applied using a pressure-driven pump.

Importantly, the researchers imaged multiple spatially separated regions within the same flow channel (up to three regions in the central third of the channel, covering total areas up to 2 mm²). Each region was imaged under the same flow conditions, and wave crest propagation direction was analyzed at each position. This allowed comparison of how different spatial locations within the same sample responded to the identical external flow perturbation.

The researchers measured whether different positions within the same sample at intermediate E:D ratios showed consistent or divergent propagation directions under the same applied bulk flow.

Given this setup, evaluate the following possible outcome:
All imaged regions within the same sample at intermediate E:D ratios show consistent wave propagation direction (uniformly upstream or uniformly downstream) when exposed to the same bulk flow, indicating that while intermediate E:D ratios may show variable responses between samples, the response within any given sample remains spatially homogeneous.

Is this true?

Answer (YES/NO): NO